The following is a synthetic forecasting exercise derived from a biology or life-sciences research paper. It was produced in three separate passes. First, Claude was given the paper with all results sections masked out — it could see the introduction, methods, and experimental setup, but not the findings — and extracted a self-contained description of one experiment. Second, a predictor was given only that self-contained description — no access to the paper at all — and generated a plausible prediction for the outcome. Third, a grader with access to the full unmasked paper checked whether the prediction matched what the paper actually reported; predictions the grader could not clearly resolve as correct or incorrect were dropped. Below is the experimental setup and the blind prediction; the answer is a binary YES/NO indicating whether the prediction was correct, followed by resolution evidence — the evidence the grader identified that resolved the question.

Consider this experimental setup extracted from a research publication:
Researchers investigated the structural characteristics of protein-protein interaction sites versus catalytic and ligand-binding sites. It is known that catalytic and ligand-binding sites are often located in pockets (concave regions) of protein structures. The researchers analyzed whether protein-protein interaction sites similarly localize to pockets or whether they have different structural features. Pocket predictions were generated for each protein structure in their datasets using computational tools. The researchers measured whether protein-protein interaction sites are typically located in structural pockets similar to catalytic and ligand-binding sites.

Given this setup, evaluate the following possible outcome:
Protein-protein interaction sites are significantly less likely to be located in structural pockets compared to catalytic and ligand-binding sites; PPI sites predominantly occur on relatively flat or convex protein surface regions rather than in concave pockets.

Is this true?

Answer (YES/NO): YES